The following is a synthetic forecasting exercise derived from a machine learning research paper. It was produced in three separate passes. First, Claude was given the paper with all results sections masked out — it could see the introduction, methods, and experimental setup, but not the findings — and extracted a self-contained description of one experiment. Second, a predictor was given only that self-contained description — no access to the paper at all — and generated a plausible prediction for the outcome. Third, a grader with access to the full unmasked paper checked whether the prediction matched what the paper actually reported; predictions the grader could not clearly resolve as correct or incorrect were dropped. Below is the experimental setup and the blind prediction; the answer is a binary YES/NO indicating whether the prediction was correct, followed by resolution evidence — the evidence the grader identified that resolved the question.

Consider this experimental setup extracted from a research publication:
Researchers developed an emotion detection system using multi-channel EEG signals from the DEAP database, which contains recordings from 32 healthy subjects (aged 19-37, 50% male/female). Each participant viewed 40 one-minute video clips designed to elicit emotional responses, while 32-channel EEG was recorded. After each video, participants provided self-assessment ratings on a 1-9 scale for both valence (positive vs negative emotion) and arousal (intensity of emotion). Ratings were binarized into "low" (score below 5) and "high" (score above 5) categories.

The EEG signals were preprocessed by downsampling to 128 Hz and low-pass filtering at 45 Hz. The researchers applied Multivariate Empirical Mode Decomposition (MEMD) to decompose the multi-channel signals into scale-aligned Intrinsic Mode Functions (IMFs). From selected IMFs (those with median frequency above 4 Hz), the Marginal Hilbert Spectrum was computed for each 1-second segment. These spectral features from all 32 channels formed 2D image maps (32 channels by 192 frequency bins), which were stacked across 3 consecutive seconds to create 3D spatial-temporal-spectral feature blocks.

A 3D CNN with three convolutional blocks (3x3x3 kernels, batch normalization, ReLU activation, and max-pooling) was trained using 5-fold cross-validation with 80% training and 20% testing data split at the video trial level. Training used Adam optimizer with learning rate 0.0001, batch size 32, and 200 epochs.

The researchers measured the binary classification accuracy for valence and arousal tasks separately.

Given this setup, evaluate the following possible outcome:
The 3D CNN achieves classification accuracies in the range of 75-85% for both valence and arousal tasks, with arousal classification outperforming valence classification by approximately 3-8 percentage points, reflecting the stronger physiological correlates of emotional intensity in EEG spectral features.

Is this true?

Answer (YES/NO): NO